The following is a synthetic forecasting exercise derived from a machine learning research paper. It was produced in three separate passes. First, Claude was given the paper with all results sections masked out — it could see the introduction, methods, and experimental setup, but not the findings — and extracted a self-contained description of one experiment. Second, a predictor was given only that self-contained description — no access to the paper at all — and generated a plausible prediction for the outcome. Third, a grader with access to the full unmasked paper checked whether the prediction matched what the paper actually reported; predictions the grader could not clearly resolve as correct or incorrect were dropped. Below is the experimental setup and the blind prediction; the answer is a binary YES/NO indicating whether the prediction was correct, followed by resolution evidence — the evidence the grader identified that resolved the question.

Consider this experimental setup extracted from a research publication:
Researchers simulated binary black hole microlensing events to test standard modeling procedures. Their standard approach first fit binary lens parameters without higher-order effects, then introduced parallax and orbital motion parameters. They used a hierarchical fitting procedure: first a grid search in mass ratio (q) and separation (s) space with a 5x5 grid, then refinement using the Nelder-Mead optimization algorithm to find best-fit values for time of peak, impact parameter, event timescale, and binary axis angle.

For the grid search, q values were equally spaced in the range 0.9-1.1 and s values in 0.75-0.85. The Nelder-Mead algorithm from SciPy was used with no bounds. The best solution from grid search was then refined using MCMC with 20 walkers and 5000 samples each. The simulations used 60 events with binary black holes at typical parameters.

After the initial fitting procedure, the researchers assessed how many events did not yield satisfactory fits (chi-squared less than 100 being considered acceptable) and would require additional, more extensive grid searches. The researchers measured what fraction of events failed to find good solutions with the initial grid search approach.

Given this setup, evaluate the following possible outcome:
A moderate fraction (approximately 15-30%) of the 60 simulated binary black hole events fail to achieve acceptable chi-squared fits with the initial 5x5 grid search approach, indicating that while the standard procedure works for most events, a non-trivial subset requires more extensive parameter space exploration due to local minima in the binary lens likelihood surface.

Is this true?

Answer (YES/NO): NO